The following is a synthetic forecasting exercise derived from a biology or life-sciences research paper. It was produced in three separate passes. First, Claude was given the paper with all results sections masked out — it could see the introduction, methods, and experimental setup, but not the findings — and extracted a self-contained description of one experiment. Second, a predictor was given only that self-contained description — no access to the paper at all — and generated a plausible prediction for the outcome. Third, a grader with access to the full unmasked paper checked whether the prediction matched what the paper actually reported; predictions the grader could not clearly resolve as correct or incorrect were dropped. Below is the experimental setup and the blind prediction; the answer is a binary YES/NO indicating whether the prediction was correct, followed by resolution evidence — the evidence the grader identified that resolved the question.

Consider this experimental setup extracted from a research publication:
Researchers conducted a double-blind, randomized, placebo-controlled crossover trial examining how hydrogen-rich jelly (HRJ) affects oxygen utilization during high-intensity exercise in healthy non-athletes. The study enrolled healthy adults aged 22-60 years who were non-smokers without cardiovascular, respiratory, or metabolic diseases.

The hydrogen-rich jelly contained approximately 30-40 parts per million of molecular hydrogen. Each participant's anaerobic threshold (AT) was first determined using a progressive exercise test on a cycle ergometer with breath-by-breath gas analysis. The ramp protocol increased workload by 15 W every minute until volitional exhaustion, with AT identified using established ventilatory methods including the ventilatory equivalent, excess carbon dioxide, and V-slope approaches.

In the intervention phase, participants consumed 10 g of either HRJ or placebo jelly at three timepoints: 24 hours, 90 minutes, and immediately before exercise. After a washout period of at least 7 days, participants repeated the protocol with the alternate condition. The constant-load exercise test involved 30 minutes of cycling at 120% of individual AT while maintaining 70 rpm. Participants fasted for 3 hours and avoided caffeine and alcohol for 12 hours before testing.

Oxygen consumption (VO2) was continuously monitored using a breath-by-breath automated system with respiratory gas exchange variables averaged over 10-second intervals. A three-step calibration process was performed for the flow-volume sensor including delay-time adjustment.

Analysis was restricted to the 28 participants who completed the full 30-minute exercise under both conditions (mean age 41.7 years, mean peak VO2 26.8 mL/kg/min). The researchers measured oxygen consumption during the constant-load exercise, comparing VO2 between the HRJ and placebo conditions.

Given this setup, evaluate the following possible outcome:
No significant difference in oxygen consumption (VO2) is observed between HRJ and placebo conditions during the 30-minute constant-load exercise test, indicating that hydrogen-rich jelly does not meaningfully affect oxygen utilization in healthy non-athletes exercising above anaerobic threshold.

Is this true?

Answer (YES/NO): NO